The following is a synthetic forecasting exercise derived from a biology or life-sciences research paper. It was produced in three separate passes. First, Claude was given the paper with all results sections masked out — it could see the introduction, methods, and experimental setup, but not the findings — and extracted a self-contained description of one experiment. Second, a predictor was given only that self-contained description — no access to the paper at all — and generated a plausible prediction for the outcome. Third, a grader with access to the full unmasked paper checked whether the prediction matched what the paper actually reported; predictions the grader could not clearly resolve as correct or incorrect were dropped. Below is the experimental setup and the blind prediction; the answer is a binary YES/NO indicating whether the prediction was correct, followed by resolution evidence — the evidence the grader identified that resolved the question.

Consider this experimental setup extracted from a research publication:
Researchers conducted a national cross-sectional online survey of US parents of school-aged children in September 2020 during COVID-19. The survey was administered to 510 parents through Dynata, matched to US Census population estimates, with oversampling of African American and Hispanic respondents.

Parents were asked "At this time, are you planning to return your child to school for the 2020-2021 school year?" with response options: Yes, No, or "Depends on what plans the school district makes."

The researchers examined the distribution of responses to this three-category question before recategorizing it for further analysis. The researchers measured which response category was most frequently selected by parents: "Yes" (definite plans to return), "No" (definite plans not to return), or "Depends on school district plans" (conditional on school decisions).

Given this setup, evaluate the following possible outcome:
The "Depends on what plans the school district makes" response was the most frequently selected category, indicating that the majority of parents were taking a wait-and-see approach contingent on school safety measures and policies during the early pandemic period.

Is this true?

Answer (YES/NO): NO